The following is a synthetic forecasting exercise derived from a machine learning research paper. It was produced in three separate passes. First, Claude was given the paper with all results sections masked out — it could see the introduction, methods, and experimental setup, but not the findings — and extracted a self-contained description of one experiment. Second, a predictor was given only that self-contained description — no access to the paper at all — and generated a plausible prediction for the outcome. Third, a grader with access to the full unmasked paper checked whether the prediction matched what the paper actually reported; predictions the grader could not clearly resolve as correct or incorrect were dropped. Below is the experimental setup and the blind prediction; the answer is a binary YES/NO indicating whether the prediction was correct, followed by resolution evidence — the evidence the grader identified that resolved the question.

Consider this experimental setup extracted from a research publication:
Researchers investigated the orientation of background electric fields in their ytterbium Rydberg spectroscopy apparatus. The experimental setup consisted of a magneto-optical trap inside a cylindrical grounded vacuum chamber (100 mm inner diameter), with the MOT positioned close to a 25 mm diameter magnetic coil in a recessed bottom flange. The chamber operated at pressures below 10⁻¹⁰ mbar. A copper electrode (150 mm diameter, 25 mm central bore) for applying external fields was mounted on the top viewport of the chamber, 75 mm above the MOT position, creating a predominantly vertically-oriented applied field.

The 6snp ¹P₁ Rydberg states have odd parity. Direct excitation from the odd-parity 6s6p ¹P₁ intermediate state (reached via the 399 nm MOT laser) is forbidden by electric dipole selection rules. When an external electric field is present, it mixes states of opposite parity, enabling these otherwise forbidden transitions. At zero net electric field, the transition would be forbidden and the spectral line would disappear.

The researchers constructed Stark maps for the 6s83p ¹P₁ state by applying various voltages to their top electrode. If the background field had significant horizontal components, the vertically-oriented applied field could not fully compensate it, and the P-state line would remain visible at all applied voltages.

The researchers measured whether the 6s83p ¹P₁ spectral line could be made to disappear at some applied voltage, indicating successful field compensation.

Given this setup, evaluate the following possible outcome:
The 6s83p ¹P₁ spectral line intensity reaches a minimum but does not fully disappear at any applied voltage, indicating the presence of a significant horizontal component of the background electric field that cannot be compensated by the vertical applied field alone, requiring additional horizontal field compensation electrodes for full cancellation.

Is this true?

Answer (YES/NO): NO